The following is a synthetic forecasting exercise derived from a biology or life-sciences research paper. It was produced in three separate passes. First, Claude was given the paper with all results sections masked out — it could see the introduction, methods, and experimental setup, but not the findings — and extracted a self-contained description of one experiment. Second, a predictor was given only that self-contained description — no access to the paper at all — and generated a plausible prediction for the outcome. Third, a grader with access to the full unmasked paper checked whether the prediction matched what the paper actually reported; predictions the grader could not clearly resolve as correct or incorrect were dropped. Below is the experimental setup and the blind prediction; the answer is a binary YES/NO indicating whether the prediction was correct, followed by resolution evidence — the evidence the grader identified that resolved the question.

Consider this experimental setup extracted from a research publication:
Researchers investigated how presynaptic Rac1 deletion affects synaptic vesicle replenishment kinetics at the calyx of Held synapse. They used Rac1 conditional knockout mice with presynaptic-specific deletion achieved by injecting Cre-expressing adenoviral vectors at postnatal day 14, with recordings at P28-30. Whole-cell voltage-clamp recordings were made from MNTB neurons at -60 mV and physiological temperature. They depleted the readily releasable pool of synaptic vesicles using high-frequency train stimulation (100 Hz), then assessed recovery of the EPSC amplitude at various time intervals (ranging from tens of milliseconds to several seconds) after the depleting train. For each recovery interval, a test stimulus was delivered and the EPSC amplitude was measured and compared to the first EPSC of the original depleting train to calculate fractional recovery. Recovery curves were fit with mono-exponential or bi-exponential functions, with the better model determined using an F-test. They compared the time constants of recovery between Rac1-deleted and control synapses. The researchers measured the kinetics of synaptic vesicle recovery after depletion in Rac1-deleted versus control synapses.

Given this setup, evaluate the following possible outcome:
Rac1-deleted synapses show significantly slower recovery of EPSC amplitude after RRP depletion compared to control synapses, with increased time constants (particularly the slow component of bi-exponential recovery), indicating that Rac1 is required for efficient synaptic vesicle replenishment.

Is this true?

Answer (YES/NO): NO